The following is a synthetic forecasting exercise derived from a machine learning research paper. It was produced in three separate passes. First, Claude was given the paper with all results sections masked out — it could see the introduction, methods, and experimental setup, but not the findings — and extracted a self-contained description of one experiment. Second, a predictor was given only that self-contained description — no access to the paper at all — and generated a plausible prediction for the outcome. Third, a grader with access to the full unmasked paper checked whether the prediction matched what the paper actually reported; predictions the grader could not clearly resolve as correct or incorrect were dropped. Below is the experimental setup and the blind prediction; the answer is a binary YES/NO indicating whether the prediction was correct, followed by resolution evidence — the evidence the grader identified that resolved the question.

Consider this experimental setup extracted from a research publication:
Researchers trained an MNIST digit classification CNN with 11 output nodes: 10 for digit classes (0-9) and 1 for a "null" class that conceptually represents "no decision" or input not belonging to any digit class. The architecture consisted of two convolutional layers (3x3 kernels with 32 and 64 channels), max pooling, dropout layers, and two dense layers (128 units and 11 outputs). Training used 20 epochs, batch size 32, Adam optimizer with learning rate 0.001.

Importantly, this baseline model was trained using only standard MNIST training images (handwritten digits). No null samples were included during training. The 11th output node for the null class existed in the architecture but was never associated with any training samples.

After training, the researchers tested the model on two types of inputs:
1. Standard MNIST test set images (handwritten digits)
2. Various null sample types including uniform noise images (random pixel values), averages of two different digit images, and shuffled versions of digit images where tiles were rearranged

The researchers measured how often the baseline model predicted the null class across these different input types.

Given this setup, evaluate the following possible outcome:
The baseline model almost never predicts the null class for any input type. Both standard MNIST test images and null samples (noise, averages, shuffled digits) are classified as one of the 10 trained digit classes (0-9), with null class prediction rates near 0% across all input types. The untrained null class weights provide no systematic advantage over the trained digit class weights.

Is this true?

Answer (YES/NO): YES